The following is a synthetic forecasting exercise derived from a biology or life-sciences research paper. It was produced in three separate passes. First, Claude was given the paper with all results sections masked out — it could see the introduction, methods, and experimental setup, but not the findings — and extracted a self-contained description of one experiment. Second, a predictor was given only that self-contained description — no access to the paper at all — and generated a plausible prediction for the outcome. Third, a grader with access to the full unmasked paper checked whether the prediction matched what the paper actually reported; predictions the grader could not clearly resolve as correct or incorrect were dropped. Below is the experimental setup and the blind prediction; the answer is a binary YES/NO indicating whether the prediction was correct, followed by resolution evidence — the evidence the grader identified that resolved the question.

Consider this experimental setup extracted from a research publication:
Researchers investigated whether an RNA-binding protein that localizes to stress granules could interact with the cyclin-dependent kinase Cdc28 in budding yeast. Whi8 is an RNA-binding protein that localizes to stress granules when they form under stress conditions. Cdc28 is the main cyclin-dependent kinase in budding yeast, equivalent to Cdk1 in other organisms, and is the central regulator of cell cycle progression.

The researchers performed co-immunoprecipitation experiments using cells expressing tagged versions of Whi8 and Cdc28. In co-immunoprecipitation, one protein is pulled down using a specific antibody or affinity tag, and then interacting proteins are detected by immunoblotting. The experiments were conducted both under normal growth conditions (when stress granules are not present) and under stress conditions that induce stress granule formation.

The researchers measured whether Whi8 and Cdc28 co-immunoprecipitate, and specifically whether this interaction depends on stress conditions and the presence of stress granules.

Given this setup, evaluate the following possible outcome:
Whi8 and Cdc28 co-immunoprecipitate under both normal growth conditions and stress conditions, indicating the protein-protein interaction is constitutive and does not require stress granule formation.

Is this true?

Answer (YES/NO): YES